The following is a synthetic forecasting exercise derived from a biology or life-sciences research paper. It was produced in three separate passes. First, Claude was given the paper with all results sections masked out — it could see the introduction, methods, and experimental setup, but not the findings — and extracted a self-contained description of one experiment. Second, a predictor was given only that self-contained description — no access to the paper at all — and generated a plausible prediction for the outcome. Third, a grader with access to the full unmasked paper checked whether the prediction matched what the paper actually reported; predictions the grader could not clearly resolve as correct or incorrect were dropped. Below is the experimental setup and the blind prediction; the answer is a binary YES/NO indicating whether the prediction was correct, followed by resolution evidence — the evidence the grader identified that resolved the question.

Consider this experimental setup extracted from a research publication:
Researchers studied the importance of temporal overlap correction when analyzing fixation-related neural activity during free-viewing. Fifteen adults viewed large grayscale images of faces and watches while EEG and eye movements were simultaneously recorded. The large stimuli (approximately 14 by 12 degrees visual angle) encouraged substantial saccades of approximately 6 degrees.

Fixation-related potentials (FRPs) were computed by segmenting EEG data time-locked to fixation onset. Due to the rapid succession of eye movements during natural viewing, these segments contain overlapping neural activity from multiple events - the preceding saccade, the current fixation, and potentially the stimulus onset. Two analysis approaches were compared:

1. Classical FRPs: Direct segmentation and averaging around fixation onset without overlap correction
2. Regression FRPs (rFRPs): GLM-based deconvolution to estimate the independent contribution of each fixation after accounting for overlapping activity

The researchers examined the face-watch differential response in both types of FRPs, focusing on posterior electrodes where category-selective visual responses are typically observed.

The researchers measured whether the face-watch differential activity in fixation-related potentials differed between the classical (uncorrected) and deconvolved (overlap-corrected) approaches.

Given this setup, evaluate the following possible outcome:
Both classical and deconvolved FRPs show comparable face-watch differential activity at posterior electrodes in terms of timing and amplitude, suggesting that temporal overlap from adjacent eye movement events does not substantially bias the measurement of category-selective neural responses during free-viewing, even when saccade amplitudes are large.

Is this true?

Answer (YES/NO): NO